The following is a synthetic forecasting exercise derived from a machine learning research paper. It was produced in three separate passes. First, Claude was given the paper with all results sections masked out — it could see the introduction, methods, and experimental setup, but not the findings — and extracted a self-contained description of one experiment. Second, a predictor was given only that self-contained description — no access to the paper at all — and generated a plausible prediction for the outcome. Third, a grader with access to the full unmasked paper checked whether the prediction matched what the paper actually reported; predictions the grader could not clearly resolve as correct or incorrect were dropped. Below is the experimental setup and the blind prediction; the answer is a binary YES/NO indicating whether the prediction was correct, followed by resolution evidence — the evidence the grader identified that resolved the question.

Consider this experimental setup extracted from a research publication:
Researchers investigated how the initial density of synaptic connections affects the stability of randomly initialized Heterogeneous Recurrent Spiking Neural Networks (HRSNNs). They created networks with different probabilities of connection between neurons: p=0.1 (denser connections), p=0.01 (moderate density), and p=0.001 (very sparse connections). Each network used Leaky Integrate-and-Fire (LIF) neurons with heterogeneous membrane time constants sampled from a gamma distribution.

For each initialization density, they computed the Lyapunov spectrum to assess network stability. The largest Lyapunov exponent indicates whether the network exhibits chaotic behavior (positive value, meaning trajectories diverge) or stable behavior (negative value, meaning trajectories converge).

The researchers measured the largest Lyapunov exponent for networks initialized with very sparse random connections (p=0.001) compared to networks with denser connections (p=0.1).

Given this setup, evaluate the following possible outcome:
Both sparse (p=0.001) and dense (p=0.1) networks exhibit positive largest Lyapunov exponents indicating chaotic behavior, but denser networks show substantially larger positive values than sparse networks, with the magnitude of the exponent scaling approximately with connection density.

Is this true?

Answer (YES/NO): NO